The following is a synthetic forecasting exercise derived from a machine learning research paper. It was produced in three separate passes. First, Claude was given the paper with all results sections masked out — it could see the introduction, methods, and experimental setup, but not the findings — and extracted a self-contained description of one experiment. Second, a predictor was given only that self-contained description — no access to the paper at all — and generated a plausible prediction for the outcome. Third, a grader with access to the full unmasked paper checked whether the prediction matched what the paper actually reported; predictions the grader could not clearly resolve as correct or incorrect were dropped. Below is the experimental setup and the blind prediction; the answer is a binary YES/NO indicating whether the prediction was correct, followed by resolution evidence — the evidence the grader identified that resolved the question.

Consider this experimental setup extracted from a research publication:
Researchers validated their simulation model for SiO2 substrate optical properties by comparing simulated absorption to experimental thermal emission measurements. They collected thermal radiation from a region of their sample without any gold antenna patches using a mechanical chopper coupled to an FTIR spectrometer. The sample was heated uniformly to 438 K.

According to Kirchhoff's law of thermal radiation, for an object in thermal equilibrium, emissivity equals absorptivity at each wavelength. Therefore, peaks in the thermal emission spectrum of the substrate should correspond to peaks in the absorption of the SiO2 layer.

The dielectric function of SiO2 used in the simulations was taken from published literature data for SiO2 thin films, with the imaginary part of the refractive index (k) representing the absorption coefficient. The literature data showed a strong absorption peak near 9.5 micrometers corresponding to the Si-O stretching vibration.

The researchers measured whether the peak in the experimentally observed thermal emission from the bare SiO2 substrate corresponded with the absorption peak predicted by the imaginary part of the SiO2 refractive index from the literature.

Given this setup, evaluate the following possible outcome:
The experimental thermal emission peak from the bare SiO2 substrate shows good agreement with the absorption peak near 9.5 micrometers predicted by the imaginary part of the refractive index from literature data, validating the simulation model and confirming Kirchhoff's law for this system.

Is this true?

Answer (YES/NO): YES